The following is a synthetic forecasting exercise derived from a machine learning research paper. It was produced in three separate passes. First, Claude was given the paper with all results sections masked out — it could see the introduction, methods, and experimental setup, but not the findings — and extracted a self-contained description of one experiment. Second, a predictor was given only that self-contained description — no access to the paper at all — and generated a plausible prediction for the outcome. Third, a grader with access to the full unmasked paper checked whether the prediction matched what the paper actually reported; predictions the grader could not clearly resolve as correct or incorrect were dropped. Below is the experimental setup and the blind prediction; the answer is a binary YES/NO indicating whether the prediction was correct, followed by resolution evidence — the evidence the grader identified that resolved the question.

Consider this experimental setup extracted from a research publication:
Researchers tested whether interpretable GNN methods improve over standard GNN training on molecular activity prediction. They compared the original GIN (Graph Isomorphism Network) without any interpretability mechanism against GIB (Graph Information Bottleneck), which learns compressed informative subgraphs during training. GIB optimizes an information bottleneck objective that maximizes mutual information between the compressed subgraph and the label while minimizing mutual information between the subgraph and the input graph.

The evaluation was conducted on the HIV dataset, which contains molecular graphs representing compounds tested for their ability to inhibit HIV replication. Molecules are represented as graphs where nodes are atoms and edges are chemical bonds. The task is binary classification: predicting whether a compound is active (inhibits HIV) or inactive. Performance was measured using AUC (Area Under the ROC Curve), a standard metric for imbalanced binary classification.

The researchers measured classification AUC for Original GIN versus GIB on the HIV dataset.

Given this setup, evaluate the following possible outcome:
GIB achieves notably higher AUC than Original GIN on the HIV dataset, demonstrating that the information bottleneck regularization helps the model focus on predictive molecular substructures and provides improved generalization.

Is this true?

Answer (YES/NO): YES